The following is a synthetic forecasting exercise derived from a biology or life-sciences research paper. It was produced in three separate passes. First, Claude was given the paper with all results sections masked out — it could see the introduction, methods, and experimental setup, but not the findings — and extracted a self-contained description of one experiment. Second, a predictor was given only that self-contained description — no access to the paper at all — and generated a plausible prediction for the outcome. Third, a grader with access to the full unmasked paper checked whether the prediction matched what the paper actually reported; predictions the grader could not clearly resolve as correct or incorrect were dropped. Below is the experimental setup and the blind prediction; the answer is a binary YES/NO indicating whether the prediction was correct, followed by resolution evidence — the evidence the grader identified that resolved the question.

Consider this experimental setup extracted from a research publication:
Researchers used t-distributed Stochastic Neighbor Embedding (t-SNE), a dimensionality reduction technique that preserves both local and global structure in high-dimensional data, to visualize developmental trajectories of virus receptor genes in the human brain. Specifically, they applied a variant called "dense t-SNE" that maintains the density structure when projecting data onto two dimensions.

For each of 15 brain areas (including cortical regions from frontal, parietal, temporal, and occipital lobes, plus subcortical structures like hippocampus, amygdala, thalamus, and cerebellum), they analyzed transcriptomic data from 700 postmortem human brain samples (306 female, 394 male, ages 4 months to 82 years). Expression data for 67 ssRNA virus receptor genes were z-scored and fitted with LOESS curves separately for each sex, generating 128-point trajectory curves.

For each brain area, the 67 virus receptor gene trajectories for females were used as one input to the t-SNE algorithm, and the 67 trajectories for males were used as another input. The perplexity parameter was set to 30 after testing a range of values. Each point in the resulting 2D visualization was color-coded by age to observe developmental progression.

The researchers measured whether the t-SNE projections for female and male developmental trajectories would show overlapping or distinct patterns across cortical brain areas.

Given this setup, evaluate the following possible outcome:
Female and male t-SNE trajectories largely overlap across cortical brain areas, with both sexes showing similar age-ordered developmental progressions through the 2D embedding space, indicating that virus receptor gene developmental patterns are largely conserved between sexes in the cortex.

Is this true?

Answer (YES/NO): NO